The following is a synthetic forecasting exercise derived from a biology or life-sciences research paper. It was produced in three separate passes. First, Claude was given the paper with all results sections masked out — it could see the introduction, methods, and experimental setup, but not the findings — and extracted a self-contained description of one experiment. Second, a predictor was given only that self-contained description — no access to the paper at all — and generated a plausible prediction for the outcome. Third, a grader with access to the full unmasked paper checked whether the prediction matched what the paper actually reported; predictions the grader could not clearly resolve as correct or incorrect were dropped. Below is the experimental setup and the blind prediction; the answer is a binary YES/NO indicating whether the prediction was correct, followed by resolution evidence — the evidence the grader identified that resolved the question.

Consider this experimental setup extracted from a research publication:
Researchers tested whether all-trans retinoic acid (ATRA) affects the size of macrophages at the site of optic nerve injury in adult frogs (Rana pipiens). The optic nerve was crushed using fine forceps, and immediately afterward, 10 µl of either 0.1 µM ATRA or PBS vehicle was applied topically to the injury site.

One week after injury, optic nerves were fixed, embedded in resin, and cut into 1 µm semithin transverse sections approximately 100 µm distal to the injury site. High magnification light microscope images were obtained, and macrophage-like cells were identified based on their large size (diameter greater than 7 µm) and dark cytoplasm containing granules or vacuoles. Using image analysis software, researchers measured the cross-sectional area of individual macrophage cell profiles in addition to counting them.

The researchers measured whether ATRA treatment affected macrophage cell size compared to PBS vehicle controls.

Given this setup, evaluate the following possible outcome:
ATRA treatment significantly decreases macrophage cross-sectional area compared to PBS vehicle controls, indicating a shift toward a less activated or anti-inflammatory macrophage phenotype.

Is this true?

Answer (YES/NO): NO